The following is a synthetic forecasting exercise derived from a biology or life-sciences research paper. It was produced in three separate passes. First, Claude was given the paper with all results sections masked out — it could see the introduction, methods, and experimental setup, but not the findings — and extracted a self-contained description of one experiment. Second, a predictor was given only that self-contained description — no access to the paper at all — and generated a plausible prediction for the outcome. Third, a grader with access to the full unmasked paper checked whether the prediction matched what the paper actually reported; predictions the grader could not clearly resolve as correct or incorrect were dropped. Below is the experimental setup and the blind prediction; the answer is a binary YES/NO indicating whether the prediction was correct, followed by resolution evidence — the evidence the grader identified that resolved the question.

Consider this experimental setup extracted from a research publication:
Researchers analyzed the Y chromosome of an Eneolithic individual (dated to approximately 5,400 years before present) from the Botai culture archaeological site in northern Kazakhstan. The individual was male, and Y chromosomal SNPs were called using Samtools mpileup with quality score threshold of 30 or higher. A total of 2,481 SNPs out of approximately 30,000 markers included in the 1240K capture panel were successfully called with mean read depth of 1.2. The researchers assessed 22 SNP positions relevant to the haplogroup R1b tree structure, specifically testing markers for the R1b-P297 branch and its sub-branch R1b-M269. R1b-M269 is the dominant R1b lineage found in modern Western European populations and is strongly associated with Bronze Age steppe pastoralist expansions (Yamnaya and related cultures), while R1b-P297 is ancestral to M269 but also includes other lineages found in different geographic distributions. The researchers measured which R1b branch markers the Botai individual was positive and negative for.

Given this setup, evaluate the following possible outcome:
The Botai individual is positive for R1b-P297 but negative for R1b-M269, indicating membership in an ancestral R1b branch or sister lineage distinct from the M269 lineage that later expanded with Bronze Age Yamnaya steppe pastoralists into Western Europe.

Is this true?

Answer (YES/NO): YES